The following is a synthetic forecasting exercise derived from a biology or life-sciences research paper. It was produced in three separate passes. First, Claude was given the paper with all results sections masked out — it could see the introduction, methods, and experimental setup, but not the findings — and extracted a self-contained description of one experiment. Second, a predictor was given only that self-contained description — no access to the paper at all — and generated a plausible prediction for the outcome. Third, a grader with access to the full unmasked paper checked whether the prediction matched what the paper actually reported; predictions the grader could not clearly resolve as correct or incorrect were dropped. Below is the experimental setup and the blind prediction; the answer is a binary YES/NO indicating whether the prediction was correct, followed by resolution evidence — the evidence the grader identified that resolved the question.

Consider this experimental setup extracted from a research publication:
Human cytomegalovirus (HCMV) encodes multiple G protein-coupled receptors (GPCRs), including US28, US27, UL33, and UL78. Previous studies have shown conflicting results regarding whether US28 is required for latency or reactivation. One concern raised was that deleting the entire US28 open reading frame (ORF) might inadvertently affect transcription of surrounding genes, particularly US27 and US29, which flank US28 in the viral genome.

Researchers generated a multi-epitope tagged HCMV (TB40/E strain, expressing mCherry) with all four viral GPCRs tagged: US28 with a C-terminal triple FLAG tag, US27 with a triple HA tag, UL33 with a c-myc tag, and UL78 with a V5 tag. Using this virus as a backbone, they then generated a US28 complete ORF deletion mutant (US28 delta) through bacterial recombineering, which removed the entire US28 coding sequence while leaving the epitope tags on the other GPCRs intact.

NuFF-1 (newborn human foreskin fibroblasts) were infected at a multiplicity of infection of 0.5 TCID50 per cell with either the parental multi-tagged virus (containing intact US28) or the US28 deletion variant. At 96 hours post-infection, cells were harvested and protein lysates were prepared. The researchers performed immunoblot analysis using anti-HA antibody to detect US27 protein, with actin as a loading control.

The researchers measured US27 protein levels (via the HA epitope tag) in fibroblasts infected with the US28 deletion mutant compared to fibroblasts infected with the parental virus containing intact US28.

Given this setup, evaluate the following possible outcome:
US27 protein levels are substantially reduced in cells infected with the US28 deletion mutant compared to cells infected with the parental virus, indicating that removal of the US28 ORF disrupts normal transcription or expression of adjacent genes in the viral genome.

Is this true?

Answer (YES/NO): NO